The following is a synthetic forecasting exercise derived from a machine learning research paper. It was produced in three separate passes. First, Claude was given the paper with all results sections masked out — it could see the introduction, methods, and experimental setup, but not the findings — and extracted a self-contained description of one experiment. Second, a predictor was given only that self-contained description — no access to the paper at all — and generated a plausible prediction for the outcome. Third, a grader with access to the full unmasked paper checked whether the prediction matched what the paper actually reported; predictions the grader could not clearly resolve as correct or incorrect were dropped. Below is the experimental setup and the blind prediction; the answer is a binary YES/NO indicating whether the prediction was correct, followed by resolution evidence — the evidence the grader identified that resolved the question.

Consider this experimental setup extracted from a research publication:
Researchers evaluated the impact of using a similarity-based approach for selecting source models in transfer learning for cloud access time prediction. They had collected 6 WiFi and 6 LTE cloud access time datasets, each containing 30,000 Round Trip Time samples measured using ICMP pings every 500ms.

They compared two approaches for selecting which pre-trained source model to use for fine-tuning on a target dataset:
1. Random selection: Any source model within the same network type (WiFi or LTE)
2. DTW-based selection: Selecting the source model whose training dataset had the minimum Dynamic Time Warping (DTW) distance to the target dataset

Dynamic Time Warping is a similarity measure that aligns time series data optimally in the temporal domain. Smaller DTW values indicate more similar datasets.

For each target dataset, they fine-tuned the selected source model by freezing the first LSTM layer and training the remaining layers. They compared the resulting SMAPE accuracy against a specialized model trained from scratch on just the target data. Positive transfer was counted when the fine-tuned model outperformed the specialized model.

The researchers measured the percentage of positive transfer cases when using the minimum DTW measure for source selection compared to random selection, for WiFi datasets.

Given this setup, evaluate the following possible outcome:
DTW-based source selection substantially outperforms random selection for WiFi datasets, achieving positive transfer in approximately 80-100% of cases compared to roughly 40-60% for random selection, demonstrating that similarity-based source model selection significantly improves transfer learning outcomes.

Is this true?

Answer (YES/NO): YES